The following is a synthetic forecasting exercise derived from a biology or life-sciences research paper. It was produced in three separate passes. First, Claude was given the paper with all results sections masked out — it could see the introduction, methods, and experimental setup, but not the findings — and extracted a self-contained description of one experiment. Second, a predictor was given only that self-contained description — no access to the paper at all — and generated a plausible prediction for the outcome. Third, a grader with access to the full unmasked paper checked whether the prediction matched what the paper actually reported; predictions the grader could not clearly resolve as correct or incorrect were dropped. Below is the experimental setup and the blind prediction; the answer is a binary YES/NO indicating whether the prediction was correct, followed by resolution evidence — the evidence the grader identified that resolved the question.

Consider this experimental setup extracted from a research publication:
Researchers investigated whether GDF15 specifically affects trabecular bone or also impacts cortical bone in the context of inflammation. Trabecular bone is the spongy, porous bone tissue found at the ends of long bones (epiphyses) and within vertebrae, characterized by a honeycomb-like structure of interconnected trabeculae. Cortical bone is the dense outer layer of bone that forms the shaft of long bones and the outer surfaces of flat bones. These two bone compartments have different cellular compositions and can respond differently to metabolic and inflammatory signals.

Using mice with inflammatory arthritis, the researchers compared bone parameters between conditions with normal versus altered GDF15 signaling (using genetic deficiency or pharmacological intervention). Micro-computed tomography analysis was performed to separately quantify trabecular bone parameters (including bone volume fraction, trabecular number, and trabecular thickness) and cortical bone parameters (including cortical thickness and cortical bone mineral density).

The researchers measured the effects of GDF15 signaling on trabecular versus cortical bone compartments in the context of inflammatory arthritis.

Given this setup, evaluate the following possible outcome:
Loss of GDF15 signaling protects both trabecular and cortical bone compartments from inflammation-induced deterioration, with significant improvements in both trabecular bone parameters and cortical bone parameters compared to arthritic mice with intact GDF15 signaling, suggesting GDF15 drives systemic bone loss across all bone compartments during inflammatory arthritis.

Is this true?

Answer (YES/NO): NO